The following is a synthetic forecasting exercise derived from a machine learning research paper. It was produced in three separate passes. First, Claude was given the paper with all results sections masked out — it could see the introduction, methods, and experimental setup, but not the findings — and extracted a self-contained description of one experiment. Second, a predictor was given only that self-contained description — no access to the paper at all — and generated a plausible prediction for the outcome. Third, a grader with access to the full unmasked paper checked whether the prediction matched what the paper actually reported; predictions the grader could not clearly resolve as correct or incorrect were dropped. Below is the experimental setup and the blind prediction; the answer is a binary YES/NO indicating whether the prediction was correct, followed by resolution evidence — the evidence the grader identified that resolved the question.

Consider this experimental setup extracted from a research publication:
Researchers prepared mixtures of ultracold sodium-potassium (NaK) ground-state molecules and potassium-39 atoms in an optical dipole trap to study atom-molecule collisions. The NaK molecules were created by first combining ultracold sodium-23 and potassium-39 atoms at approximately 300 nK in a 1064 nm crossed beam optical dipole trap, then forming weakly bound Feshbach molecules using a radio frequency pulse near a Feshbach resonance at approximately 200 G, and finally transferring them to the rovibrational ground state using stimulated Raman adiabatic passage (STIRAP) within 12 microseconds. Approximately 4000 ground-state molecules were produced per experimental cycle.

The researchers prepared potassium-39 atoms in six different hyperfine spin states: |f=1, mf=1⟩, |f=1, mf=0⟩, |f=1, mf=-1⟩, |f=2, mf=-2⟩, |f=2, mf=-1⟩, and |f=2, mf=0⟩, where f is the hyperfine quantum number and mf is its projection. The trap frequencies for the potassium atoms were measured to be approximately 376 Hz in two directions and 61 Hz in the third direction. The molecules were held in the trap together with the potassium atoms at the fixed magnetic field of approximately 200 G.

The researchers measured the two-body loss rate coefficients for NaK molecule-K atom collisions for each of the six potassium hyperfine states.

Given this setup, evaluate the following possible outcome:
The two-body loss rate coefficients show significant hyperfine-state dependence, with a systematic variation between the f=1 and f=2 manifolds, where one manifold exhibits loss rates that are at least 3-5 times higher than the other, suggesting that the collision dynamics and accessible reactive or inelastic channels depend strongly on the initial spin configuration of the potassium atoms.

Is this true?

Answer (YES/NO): NO